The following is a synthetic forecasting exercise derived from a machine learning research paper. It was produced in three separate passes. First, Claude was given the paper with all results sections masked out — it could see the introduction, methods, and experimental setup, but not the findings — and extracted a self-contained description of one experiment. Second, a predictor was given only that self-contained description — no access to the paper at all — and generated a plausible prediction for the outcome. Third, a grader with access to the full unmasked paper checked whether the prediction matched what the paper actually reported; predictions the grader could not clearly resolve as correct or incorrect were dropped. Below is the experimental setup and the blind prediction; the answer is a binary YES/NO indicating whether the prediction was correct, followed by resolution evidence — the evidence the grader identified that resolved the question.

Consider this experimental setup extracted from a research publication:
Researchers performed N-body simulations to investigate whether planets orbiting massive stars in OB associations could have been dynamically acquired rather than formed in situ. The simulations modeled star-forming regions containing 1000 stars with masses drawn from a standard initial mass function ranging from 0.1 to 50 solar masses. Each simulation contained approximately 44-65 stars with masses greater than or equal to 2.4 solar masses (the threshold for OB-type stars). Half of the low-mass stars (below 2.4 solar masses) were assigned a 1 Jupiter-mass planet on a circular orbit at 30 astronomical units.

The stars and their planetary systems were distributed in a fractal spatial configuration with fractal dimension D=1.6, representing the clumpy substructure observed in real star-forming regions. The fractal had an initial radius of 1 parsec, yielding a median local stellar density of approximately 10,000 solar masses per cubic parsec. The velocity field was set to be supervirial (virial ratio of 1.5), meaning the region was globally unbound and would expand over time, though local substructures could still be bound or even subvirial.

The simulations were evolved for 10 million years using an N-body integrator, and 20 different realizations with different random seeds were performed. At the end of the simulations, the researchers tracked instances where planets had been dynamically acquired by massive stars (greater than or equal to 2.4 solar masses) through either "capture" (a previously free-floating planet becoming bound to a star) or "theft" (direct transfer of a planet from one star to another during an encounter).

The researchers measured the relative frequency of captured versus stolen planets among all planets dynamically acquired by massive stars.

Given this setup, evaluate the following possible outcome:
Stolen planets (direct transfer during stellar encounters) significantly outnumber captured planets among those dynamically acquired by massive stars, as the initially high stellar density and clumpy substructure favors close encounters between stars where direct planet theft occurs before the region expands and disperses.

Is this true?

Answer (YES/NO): NO